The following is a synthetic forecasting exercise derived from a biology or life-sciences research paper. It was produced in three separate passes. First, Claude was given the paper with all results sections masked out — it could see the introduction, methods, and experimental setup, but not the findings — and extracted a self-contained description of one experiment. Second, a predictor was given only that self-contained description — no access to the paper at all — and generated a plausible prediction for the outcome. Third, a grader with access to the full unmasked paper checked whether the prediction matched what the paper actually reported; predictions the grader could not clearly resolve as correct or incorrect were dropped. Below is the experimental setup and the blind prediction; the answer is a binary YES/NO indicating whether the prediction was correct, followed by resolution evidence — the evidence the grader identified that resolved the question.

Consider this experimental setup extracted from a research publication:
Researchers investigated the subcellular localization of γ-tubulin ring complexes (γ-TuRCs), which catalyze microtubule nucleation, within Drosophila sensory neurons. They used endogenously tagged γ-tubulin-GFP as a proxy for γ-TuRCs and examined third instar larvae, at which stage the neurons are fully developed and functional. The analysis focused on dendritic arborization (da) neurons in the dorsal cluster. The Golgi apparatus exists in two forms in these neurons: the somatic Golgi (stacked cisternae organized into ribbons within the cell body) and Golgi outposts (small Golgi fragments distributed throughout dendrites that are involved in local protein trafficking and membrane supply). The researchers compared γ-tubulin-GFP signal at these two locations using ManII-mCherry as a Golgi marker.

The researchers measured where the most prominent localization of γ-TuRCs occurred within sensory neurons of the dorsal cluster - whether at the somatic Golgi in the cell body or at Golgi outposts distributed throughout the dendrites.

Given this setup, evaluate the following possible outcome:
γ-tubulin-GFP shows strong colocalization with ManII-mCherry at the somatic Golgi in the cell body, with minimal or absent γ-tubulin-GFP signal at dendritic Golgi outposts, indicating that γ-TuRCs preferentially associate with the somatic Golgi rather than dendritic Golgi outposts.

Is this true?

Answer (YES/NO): NO